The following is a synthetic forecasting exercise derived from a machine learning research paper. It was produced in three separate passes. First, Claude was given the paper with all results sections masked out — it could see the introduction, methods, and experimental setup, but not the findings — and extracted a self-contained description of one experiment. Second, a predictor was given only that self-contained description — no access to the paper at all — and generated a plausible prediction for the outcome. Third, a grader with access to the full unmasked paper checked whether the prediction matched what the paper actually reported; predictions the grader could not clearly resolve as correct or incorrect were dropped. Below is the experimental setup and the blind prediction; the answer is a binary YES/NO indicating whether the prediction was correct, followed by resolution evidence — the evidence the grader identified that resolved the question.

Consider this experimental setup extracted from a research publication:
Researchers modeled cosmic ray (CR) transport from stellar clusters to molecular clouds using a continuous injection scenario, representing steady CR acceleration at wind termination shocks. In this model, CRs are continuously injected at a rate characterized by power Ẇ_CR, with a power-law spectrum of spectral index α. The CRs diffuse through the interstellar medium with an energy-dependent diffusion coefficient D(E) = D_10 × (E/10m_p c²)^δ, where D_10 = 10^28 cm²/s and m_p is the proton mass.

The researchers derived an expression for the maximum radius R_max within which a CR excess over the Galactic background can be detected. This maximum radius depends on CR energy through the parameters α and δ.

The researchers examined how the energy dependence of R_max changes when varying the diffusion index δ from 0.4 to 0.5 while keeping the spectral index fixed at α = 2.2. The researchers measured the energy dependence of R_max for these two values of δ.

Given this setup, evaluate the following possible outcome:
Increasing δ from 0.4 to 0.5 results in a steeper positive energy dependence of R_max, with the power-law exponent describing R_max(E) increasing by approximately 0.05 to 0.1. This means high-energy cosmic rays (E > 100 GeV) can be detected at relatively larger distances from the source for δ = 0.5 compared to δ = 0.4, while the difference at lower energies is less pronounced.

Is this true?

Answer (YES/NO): NO